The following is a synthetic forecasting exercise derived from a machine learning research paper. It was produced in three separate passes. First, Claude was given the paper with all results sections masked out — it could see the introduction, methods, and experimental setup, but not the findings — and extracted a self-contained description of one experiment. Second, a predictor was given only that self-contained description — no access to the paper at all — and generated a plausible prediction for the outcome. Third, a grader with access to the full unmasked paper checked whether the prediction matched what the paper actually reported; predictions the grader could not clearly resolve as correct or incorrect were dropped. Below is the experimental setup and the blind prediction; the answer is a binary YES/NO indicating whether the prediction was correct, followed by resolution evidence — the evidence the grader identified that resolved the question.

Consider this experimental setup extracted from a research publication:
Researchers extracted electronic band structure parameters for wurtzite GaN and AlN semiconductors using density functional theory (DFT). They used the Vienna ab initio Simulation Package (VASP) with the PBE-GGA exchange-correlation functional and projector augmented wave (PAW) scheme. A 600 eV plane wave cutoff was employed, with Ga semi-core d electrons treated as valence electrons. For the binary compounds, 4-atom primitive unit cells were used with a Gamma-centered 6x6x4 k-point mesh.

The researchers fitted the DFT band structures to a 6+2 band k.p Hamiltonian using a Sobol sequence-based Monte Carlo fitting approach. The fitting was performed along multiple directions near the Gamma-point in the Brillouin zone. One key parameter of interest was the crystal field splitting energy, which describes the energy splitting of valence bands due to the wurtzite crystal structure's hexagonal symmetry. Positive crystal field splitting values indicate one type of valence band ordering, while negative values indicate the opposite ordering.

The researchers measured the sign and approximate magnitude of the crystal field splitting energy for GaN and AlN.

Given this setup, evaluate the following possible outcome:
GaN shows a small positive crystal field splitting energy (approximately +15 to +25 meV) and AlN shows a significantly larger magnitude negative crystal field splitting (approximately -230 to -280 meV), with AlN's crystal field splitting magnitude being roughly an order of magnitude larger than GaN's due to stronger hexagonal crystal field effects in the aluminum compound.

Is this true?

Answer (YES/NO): NO